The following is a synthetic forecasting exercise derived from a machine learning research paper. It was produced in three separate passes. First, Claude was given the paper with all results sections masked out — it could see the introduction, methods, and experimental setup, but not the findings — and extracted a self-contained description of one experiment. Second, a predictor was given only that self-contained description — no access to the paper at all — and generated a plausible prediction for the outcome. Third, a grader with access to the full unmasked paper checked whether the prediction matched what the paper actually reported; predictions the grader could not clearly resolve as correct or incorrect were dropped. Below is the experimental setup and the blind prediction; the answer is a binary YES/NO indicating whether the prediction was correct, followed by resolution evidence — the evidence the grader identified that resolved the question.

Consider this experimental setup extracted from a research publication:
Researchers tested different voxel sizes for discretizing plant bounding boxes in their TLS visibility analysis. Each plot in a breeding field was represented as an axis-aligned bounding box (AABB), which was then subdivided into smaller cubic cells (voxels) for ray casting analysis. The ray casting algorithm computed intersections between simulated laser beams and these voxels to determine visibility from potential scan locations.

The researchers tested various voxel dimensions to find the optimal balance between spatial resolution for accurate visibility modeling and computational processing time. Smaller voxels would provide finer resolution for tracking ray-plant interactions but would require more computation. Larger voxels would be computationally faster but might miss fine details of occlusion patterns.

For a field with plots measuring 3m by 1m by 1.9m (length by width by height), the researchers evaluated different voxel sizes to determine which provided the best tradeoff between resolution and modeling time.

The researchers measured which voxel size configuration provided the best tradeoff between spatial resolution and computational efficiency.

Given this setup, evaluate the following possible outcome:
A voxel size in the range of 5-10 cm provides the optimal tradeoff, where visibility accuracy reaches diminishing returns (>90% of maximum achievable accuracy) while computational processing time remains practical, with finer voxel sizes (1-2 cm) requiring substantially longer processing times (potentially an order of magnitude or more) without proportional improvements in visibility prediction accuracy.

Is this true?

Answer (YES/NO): NO